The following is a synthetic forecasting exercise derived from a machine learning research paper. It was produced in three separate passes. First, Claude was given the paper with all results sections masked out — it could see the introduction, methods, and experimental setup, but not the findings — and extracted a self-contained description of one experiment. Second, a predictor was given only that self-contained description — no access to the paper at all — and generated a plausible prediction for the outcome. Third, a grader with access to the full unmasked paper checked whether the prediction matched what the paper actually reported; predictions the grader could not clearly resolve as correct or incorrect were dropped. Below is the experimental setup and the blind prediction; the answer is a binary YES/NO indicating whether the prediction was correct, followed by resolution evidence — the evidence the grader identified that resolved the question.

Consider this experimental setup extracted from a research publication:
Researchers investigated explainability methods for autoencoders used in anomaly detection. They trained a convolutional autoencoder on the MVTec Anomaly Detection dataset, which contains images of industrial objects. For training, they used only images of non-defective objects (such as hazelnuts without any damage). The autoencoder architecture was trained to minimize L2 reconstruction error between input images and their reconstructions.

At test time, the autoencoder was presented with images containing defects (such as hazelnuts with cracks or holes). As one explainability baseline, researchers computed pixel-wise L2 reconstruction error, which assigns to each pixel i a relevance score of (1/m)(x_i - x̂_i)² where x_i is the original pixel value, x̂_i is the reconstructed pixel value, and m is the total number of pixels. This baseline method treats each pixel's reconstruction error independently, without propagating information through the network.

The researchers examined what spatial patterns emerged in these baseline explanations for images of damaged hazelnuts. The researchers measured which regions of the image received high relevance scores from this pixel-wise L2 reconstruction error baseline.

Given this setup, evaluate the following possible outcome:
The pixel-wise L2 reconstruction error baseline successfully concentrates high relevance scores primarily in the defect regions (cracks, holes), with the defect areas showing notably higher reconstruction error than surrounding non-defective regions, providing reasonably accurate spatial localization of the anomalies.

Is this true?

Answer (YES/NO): NO